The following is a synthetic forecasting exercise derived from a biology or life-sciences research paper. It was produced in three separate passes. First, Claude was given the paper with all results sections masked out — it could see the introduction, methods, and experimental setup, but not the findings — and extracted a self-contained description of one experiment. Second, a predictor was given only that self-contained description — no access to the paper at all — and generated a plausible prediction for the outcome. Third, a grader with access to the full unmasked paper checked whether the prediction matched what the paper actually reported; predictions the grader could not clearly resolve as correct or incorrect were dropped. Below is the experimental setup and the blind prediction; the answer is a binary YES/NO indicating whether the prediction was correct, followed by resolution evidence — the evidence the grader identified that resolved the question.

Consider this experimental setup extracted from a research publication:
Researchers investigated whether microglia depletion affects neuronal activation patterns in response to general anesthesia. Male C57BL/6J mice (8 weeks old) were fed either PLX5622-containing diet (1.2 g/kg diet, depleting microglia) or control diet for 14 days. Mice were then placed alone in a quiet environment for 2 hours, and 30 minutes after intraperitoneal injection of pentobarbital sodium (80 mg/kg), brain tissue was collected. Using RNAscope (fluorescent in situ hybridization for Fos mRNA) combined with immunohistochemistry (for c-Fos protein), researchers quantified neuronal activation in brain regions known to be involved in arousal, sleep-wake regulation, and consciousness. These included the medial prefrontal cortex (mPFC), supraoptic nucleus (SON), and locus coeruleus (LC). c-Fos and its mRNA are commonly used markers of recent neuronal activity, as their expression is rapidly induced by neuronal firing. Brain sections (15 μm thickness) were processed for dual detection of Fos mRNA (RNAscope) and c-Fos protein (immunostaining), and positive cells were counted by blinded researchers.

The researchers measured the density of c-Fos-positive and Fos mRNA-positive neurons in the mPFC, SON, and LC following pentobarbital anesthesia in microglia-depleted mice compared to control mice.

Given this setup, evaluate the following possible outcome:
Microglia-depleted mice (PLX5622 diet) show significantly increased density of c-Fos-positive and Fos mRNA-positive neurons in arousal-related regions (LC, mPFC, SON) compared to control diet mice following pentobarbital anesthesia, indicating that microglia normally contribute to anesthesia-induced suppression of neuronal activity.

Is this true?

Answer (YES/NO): NO